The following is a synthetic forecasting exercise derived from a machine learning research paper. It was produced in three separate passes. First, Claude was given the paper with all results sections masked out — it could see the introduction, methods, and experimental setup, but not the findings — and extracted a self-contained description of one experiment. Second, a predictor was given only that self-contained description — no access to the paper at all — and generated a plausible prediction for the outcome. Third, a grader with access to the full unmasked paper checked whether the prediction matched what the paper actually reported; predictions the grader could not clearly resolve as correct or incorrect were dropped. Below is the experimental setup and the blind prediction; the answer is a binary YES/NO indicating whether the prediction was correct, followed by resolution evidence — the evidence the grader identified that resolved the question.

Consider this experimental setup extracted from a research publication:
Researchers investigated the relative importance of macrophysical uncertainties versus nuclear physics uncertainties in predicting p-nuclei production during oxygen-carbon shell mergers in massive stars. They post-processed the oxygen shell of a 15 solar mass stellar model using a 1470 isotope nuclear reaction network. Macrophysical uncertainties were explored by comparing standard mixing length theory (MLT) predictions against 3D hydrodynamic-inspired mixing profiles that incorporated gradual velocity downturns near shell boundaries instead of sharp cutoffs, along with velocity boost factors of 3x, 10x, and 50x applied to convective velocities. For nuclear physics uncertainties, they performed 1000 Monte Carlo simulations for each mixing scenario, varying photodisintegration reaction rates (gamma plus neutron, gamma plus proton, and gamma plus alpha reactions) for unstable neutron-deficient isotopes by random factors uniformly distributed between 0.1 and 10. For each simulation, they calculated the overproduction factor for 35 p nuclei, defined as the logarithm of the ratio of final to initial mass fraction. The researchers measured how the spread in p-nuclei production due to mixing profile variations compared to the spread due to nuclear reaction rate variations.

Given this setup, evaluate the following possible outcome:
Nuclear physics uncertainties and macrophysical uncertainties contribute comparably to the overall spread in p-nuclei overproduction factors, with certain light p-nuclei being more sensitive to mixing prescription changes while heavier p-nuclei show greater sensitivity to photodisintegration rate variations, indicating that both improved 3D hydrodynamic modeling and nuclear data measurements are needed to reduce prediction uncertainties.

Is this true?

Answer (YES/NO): NO